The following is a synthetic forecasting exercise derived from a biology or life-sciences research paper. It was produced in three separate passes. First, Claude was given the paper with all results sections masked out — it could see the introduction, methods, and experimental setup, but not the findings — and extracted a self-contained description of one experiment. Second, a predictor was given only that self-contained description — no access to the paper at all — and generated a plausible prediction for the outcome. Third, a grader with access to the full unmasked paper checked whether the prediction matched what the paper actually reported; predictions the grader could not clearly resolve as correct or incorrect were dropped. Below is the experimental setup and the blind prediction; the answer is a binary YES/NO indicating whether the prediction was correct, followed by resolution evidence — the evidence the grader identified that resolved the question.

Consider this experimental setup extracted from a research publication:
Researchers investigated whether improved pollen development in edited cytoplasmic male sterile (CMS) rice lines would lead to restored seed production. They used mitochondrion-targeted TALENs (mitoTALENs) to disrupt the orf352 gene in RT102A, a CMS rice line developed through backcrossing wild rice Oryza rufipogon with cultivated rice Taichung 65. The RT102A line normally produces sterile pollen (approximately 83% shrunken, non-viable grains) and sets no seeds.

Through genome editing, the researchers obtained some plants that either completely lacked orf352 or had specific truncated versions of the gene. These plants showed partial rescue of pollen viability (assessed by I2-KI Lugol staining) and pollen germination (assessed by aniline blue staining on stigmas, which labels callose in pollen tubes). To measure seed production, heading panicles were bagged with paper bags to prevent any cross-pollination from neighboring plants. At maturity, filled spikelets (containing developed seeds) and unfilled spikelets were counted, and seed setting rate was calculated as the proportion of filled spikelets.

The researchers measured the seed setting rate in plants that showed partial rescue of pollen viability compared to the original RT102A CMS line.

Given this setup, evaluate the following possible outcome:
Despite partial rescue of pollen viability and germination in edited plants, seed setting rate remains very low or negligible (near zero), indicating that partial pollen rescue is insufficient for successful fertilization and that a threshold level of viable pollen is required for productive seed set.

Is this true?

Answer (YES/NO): YES